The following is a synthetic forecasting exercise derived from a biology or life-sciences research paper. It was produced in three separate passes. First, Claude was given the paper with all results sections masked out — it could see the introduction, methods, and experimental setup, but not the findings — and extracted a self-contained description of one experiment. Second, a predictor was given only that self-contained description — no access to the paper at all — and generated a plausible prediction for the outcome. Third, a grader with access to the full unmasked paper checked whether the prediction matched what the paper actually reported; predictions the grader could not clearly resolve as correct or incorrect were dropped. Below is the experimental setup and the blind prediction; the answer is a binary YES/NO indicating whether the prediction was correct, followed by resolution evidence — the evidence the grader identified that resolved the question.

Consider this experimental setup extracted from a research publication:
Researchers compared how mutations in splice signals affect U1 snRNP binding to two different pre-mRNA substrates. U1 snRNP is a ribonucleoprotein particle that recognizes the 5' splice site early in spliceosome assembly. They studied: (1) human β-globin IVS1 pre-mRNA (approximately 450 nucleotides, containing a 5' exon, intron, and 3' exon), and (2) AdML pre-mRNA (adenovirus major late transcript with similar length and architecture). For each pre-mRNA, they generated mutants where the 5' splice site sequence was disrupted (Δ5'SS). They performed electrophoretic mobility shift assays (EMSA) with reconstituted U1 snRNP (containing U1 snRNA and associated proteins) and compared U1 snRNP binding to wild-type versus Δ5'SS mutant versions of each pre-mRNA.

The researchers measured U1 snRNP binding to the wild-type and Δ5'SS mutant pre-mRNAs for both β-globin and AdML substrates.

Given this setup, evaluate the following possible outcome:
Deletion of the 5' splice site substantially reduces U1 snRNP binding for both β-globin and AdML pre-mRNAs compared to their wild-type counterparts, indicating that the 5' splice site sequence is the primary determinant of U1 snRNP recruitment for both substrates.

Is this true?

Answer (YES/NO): NO